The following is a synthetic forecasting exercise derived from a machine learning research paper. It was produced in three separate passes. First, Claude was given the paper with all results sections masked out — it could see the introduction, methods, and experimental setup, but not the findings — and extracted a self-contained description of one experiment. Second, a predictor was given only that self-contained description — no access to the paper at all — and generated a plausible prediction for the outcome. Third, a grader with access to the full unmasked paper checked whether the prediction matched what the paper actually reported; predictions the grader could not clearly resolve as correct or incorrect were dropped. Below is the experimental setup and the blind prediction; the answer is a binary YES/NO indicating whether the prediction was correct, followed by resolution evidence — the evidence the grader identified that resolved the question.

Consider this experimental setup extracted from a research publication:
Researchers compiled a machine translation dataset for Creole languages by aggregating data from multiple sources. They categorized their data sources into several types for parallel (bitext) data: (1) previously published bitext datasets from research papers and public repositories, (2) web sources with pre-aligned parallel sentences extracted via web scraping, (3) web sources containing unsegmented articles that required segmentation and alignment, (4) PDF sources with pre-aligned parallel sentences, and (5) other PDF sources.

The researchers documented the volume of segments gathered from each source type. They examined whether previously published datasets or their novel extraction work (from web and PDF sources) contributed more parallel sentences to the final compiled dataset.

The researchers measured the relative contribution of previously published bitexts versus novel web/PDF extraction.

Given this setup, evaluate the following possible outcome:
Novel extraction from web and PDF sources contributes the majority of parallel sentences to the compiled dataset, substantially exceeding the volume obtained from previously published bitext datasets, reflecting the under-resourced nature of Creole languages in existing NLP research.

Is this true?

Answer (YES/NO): NO